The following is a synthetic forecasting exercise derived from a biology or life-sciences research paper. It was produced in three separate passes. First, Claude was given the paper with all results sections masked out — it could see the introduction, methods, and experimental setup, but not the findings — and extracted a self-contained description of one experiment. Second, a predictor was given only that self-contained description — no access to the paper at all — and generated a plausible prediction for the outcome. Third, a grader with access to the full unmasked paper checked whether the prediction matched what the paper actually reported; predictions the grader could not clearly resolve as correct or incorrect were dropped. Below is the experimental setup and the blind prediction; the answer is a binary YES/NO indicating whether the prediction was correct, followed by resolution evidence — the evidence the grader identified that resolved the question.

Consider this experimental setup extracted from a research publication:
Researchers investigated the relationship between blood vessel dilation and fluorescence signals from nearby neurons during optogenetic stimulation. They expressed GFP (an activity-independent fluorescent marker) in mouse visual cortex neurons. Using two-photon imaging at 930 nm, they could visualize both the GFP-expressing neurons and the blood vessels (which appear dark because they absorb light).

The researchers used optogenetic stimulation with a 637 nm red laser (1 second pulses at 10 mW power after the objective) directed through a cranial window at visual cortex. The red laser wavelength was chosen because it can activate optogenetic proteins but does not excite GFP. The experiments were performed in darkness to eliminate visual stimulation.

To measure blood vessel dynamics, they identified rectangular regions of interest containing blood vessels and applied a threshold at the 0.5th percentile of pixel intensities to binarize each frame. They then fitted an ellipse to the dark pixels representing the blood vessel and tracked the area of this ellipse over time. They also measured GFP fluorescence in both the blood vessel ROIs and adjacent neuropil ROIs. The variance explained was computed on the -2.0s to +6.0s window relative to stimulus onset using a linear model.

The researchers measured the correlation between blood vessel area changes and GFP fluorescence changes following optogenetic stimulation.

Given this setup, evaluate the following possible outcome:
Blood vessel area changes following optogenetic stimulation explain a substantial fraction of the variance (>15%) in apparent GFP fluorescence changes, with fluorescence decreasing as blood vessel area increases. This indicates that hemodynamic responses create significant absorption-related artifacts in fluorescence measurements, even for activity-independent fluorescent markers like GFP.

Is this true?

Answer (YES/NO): YES